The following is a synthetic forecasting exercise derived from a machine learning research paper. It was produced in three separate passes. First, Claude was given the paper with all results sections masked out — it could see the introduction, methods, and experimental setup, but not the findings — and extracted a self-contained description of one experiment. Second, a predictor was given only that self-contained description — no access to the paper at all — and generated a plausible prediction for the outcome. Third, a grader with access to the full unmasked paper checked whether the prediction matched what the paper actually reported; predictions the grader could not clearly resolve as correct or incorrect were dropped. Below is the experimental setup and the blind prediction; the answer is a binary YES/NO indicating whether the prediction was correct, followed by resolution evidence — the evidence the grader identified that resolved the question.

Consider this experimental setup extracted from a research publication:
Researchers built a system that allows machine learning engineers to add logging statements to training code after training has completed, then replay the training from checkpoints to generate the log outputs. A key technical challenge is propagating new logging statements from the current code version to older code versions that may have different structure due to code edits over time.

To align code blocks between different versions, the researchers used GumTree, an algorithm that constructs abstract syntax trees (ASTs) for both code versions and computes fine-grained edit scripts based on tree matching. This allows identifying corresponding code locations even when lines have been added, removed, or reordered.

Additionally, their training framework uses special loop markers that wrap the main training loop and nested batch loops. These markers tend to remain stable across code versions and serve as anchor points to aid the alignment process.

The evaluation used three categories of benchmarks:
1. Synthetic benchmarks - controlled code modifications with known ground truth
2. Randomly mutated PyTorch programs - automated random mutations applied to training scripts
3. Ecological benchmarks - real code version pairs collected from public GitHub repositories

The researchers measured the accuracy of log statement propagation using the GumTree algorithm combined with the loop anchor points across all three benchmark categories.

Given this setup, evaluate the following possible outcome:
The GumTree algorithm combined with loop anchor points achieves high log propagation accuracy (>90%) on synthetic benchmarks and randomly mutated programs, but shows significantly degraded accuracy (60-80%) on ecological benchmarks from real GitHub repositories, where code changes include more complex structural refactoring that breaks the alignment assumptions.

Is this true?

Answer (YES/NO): NO